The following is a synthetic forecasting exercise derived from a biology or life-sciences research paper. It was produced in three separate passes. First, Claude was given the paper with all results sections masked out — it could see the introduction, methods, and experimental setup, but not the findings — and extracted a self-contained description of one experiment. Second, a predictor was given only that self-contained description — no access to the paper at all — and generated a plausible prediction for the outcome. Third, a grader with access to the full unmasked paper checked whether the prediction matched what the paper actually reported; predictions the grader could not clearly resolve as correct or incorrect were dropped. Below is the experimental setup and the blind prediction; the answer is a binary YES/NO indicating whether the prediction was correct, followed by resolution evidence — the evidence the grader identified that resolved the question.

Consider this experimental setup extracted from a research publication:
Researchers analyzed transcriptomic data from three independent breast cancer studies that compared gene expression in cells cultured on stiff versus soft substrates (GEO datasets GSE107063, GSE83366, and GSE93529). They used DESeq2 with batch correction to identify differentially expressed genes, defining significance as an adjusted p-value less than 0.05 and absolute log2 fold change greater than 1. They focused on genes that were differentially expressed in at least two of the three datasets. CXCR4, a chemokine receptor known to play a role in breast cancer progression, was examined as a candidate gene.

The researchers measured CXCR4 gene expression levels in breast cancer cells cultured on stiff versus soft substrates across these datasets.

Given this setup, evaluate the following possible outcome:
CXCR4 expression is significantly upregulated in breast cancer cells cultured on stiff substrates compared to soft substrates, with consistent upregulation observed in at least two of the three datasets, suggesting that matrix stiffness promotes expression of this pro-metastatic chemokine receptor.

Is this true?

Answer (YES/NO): YES